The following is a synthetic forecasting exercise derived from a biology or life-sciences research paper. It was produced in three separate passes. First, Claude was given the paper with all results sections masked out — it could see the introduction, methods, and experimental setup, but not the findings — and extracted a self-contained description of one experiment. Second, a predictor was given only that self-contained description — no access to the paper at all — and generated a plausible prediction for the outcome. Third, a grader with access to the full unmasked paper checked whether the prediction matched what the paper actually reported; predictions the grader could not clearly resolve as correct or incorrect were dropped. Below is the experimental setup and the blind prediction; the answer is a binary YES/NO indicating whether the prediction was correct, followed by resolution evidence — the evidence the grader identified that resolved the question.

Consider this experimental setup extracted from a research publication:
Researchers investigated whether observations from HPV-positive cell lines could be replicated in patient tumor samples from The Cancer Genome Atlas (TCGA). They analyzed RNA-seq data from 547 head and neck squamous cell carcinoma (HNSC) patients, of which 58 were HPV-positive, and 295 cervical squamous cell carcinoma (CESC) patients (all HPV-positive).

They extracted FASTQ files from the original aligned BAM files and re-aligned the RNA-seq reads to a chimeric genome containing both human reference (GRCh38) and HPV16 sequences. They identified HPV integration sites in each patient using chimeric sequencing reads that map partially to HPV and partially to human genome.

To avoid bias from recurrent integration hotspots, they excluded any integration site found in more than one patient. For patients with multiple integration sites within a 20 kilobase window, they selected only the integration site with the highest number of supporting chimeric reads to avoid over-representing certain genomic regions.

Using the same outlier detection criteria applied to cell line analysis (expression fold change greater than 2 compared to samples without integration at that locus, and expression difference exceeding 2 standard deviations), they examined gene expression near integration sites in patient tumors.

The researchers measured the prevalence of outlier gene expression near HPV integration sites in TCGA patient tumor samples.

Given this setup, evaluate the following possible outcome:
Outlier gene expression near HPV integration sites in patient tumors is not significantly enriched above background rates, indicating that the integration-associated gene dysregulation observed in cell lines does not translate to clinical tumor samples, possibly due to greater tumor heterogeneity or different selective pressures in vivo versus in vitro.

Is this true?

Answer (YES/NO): NO